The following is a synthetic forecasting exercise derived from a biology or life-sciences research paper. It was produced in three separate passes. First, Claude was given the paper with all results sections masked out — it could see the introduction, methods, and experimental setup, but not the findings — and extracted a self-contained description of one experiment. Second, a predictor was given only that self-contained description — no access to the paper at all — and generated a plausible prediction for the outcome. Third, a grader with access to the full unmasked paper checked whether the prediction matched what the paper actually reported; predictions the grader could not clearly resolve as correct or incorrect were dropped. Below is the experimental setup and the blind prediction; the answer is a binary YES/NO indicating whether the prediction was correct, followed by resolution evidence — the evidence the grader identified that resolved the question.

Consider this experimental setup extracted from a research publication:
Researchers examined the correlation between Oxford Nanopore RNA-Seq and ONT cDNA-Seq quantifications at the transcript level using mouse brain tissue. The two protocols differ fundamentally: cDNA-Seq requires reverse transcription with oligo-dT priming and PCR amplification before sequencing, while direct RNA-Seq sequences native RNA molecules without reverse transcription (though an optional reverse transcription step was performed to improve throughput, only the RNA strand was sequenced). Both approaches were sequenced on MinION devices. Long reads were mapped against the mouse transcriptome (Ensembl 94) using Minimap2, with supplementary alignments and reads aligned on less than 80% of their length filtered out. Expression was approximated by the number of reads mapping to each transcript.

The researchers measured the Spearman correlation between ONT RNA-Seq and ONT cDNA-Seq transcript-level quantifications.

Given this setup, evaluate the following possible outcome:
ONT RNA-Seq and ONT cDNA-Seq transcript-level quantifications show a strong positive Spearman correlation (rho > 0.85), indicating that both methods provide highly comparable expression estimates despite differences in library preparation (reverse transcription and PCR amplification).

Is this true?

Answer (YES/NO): NO